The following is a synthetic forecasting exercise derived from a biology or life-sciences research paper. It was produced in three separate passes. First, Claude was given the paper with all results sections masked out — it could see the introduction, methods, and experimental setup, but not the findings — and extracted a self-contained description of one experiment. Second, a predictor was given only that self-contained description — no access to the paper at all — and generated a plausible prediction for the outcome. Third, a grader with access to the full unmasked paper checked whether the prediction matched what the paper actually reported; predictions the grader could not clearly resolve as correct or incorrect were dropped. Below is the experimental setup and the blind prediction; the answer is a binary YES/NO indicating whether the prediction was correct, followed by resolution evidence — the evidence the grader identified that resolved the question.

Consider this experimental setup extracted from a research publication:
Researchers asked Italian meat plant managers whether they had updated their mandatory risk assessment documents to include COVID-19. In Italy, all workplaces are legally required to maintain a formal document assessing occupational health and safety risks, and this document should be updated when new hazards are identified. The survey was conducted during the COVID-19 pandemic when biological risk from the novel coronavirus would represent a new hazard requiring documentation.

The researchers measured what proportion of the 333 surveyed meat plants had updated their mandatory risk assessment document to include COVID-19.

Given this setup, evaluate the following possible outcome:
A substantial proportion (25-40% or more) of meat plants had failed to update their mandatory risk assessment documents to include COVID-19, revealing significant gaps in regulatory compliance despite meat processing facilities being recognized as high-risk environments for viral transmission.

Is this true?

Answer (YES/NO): NO